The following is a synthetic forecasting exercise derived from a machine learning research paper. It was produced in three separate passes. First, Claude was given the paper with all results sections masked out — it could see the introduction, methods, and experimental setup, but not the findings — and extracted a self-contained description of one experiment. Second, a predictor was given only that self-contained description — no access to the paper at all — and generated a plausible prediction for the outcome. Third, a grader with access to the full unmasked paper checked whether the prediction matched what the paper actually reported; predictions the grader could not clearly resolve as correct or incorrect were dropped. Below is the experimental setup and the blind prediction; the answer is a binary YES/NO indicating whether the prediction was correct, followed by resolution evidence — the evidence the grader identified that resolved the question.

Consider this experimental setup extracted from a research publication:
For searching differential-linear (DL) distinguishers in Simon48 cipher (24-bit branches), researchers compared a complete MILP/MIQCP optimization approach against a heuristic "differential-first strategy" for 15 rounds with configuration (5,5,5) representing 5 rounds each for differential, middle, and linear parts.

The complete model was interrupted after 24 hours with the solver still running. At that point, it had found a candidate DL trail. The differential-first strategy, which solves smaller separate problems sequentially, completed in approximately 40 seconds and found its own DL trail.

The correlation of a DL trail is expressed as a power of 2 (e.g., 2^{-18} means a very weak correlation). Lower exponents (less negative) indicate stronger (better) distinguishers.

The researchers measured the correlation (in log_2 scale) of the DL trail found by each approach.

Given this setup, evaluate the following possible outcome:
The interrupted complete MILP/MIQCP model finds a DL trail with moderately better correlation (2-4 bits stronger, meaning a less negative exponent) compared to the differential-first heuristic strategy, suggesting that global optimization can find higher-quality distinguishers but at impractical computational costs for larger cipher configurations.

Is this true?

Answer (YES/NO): NO